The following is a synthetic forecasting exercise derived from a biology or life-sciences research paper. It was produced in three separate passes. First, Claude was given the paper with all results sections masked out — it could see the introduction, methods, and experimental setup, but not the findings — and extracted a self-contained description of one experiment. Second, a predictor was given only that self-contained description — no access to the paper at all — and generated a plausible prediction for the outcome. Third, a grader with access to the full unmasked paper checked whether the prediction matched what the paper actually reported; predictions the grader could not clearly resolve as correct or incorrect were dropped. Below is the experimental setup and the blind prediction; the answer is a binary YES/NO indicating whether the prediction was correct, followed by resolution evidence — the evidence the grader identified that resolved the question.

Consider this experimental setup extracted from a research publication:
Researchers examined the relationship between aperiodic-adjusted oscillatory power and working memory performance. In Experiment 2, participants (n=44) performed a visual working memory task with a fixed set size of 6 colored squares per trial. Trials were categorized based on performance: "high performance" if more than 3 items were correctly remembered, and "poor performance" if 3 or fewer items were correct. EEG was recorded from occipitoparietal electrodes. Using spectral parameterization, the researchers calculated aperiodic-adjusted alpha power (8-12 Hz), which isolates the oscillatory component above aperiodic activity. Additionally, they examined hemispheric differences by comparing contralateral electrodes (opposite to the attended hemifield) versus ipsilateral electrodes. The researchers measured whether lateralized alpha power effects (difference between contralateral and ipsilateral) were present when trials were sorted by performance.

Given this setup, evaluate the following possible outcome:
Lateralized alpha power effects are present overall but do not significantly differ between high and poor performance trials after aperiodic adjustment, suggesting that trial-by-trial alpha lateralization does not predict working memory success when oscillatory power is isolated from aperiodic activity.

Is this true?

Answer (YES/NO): NO